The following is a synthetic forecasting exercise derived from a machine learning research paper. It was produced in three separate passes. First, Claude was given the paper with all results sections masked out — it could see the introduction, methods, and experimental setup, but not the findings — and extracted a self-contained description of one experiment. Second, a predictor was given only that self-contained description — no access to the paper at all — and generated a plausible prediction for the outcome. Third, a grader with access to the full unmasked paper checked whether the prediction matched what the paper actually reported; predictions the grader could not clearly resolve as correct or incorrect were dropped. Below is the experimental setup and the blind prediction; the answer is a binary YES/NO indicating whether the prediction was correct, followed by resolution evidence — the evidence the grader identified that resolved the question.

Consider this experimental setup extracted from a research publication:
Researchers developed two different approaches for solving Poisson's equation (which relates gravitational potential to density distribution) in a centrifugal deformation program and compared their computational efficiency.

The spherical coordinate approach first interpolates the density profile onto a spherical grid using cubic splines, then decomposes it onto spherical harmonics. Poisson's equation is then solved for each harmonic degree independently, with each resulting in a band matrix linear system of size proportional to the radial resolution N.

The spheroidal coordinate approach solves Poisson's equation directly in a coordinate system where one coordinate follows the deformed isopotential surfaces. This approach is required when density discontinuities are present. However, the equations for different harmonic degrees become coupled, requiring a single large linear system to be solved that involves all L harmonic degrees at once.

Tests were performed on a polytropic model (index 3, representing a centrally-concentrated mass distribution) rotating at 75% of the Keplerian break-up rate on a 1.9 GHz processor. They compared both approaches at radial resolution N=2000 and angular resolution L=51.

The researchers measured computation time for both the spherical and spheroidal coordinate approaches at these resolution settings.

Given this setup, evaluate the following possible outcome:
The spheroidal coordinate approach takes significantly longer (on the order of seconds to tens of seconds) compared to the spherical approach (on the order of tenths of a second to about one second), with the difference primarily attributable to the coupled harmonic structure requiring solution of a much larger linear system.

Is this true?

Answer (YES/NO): NO